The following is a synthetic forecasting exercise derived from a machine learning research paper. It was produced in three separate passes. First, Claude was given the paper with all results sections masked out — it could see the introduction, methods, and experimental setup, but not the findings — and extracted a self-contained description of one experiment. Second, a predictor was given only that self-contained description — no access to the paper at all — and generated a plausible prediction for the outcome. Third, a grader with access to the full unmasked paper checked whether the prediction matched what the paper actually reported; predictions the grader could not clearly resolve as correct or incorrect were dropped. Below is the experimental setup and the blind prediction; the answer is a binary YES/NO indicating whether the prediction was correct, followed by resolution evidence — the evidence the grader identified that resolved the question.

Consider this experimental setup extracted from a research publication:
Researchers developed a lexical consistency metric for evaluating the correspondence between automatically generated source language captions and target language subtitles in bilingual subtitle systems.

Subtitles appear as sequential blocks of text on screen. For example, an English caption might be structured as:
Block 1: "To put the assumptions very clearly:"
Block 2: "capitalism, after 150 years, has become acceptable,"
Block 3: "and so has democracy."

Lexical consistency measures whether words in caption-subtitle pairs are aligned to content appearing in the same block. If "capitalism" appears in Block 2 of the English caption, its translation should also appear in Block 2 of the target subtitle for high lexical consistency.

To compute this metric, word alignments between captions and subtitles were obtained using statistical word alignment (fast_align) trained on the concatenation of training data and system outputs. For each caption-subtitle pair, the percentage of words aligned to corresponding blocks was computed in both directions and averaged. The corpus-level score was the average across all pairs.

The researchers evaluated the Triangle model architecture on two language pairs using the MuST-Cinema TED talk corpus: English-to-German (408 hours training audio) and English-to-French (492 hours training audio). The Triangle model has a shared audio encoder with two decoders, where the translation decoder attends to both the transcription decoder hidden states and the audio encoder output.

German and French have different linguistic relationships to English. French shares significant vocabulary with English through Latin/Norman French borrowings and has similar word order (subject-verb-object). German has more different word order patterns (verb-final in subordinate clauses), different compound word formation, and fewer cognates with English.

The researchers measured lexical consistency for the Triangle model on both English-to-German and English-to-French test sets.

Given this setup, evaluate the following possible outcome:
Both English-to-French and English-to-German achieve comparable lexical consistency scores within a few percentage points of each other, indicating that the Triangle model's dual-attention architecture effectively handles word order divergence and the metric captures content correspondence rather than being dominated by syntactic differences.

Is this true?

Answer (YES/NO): YES